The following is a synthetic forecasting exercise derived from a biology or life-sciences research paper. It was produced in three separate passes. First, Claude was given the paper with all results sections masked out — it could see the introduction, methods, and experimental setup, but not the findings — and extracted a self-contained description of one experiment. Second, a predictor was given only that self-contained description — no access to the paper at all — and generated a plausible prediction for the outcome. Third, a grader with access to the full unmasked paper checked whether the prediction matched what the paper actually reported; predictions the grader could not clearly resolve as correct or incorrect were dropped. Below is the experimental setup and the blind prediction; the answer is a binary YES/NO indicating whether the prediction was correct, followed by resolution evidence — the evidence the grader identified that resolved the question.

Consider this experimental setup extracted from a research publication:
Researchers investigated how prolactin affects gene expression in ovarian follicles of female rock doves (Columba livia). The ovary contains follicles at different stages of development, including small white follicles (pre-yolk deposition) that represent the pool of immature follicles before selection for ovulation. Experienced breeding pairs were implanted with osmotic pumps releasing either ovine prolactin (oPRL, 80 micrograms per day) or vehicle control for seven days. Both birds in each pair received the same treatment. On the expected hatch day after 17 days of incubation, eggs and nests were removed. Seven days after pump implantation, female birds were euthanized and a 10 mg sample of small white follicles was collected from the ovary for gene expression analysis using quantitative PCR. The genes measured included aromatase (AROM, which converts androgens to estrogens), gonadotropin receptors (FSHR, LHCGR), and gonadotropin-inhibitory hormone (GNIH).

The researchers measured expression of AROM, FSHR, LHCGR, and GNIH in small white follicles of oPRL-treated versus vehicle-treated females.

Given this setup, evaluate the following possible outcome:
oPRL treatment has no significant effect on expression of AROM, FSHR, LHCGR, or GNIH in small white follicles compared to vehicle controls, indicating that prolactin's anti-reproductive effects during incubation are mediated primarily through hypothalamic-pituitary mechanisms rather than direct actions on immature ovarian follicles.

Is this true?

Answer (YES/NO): YES